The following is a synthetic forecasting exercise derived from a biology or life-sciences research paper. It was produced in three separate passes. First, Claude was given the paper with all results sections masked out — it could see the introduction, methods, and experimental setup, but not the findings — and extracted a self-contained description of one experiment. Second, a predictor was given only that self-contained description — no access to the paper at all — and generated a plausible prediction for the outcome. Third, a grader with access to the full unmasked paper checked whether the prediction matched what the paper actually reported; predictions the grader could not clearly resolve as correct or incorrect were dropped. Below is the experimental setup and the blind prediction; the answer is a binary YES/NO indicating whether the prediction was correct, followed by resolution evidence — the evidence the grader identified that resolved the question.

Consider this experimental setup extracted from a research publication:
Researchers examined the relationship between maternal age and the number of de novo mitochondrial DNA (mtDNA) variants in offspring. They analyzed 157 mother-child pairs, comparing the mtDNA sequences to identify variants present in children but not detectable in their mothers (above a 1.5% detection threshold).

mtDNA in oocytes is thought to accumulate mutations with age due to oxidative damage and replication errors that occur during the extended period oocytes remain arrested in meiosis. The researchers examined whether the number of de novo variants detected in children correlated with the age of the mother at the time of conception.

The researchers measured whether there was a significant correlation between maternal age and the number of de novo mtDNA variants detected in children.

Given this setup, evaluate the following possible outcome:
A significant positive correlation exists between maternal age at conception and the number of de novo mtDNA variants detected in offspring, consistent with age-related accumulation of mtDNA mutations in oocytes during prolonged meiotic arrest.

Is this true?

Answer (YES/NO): YES